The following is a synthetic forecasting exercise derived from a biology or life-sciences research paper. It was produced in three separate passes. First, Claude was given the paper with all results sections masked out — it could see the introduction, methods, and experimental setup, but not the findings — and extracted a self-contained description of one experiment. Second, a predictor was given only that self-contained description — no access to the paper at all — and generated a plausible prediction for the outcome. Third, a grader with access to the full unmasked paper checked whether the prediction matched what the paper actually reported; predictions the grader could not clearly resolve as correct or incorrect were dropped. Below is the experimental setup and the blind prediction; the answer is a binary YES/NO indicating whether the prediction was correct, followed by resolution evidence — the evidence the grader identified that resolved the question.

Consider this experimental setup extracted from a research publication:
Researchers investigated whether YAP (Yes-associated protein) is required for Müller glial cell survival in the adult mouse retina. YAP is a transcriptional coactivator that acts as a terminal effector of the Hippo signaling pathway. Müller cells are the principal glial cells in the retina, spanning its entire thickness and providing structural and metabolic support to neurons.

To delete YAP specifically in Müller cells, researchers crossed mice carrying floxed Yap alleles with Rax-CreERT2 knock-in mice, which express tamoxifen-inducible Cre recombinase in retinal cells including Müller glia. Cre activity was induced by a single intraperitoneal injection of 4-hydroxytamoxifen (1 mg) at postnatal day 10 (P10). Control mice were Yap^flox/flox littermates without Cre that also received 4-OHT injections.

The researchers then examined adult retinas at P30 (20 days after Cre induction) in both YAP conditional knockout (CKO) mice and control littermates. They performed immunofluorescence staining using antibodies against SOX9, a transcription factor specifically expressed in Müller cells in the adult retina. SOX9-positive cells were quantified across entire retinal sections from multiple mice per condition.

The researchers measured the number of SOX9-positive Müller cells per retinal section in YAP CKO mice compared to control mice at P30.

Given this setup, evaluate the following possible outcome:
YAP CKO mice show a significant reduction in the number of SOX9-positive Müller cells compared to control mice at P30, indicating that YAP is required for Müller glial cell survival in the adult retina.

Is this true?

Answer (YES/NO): NO